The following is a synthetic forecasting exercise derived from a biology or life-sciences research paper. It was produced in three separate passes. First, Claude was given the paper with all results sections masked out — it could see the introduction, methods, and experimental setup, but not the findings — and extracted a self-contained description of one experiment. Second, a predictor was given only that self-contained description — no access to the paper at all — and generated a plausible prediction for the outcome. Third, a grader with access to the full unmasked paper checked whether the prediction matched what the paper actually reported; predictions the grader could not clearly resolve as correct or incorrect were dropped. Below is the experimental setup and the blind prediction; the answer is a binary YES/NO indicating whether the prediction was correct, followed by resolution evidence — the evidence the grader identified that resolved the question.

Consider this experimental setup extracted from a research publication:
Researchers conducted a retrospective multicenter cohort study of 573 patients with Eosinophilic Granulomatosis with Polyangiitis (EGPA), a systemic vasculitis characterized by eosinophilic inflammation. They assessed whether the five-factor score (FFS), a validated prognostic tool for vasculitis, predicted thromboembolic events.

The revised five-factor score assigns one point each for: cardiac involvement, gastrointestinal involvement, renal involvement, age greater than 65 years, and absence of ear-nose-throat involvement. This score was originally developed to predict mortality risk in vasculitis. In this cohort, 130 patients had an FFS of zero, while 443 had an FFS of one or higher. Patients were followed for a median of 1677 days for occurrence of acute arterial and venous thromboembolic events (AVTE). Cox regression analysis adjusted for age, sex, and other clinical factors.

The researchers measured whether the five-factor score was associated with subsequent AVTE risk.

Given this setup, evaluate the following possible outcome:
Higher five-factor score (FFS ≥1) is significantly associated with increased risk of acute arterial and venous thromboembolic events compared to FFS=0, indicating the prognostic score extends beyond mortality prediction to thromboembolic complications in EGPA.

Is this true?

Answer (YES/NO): NO